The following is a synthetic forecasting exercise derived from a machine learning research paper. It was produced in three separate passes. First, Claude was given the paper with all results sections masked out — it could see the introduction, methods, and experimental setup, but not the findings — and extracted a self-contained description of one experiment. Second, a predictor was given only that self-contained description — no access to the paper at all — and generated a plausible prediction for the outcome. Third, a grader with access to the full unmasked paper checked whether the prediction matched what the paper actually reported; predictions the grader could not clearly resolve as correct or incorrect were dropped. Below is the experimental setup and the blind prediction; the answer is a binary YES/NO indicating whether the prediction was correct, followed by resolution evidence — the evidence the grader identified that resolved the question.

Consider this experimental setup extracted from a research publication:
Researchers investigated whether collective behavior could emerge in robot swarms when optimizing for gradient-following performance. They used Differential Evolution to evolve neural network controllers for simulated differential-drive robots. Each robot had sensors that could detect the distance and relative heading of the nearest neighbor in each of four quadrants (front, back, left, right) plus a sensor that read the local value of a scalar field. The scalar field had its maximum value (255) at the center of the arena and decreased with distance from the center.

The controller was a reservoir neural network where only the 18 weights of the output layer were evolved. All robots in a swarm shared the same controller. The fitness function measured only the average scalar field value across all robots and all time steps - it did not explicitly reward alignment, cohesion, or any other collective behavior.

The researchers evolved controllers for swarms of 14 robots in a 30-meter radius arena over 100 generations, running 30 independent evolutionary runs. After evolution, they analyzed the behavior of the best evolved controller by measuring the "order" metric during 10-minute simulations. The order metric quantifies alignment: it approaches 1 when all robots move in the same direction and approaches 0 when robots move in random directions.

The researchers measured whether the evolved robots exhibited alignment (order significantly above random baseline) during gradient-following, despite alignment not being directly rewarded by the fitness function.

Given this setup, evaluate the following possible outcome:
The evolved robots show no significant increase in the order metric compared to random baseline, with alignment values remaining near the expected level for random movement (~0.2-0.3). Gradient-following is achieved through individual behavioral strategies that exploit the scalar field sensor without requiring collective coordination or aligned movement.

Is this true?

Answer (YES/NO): NO